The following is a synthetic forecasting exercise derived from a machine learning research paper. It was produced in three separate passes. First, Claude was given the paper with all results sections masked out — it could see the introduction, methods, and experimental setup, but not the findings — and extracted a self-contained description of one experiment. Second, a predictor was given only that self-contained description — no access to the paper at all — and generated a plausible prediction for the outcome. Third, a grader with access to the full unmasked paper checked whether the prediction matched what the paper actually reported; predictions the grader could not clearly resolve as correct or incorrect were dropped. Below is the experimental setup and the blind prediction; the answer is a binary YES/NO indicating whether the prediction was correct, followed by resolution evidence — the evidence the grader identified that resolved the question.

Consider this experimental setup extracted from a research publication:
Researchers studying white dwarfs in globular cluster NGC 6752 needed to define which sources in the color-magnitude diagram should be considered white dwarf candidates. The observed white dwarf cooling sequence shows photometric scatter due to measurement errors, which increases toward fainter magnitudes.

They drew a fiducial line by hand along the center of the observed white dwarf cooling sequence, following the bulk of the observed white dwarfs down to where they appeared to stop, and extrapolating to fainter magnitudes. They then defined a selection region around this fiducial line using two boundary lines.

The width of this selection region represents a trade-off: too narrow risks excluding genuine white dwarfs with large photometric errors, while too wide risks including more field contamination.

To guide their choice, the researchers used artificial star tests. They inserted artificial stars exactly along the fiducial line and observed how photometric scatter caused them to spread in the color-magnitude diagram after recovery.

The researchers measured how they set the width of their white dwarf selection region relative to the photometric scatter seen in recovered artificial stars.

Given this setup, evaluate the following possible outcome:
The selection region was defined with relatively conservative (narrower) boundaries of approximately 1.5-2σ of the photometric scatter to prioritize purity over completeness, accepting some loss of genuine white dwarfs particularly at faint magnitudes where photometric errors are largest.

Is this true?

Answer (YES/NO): NO